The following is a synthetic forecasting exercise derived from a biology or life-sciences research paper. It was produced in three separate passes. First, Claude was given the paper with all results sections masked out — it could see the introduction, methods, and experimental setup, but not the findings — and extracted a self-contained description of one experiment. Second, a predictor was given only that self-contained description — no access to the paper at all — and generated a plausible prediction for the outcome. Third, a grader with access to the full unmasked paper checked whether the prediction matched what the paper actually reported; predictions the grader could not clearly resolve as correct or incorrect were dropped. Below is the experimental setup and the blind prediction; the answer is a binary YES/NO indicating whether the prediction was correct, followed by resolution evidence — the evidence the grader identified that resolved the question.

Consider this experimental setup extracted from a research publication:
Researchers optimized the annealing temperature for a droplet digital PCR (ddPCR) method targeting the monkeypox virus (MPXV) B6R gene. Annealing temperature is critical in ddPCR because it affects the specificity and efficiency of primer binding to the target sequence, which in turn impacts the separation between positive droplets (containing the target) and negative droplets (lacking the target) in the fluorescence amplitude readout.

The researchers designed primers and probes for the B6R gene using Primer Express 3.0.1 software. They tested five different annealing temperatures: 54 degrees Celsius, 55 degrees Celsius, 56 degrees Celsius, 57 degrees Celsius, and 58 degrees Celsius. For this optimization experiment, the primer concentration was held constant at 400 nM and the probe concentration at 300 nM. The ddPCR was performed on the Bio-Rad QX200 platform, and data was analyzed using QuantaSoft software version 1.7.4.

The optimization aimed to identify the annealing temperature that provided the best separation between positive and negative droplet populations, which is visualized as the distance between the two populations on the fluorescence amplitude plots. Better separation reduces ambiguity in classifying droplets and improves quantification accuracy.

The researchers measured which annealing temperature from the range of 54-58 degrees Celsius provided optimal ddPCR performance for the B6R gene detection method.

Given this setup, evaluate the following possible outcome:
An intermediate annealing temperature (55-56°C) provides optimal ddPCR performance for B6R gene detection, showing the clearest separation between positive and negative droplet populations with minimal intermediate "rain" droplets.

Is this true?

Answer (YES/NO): NO